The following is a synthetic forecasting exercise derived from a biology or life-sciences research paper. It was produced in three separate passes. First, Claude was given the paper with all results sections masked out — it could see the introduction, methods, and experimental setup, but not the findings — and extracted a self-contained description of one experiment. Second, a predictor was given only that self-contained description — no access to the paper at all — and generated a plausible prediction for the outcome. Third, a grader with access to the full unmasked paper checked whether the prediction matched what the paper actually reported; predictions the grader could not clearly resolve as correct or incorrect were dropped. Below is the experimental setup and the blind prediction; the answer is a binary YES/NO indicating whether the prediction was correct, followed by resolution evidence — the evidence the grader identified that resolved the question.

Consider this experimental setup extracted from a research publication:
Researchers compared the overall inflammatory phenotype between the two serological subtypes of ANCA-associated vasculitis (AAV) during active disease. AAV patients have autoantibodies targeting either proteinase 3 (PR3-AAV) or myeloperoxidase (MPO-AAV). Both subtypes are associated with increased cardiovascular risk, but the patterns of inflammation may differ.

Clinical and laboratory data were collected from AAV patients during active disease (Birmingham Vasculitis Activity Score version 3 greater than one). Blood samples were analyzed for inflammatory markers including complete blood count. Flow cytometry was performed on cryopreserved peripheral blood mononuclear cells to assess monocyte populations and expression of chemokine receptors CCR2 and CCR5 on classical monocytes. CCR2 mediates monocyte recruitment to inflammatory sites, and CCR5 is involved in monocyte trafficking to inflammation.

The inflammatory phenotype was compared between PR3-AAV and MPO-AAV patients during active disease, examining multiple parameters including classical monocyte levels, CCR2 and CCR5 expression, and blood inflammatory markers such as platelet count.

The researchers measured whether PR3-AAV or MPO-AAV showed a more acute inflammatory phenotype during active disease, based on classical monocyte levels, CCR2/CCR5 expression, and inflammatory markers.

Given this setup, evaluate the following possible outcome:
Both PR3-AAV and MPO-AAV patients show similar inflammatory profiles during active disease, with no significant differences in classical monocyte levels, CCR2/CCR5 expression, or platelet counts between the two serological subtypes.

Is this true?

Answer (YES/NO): NO